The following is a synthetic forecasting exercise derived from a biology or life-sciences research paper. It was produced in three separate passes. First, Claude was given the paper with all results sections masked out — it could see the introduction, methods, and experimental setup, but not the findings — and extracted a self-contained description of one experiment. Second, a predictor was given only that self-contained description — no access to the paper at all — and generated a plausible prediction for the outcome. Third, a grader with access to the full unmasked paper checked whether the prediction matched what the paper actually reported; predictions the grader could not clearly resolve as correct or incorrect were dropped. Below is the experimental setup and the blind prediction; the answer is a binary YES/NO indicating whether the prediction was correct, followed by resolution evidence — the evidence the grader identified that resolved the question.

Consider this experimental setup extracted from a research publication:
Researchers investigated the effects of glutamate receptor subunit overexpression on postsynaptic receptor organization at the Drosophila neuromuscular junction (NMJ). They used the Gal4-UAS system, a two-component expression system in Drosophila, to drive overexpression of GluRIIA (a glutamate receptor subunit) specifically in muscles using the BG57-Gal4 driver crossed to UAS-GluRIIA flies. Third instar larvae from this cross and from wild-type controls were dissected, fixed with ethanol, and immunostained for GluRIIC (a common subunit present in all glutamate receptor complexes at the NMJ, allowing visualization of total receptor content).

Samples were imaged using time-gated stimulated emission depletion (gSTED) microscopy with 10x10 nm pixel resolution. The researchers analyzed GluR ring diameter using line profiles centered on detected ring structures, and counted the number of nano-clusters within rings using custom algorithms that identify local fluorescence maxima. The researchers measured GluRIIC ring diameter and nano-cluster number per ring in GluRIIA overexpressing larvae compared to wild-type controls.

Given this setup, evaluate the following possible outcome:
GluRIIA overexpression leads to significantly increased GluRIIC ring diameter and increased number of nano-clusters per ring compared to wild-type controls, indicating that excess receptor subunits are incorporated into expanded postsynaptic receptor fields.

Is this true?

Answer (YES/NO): NO